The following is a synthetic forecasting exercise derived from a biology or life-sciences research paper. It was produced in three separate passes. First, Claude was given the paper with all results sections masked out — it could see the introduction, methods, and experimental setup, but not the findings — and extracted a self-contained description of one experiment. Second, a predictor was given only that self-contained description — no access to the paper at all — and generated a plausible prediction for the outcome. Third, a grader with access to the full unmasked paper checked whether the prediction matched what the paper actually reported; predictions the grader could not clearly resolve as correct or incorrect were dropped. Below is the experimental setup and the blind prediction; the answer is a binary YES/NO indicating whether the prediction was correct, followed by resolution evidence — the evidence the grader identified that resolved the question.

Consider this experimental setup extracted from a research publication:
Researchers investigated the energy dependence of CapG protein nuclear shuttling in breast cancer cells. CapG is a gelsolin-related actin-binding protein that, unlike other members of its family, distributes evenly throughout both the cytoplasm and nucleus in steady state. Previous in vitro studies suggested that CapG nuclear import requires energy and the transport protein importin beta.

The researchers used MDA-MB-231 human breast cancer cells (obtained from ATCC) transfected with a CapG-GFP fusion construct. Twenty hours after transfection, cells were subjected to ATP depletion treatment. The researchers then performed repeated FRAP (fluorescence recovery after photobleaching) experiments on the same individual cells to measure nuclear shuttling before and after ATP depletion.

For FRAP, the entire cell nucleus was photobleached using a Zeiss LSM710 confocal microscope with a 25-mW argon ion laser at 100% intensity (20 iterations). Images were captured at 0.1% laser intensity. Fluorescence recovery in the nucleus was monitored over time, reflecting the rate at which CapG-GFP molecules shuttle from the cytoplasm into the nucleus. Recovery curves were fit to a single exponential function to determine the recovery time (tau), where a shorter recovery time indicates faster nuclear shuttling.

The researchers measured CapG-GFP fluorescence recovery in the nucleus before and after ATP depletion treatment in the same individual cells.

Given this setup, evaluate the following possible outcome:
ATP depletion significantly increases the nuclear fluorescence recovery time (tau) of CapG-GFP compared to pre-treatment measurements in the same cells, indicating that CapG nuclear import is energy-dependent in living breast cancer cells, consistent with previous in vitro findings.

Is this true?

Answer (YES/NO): YES